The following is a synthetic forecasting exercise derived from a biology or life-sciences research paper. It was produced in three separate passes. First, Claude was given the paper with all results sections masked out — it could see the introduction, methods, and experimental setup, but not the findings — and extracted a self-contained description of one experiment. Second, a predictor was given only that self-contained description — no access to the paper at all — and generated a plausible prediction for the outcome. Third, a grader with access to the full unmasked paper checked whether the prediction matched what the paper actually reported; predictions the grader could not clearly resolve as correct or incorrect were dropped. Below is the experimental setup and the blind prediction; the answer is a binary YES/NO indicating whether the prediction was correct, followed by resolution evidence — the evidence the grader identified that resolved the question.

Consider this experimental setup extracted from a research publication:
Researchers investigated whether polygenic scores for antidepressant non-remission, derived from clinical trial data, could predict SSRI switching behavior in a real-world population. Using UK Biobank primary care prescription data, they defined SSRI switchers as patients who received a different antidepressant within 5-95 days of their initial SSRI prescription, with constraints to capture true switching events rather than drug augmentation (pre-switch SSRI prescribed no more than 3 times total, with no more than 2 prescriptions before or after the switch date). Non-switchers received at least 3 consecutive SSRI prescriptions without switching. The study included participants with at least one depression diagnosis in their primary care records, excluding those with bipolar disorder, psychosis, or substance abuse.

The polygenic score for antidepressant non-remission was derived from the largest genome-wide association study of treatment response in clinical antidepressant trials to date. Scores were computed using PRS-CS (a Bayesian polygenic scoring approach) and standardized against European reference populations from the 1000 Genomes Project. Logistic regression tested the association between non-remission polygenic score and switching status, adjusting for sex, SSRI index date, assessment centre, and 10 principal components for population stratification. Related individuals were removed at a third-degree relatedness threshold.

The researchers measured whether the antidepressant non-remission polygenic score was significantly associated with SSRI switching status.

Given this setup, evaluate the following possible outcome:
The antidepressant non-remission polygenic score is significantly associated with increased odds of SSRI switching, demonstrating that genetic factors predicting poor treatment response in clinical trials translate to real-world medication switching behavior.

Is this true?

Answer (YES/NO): YES